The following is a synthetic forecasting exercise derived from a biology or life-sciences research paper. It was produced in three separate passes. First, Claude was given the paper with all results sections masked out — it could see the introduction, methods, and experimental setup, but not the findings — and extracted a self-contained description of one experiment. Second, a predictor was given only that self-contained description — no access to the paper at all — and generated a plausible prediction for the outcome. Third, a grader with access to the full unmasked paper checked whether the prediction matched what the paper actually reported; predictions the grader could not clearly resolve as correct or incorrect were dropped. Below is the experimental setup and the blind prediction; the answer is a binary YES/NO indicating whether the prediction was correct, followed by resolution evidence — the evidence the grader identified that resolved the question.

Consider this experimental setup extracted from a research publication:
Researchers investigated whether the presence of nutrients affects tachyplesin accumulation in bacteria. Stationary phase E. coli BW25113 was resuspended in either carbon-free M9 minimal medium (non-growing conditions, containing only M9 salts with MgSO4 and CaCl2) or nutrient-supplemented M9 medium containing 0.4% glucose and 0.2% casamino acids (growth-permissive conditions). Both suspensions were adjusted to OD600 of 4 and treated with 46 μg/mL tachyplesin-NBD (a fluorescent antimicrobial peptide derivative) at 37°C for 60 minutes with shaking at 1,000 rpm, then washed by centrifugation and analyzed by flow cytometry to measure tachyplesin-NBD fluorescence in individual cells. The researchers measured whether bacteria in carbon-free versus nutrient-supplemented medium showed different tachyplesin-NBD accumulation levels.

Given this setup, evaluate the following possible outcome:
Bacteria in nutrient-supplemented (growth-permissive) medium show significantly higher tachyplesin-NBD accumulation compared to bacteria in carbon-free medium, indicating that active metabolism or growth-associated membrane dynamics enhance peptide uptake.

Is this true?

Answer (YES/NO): YES